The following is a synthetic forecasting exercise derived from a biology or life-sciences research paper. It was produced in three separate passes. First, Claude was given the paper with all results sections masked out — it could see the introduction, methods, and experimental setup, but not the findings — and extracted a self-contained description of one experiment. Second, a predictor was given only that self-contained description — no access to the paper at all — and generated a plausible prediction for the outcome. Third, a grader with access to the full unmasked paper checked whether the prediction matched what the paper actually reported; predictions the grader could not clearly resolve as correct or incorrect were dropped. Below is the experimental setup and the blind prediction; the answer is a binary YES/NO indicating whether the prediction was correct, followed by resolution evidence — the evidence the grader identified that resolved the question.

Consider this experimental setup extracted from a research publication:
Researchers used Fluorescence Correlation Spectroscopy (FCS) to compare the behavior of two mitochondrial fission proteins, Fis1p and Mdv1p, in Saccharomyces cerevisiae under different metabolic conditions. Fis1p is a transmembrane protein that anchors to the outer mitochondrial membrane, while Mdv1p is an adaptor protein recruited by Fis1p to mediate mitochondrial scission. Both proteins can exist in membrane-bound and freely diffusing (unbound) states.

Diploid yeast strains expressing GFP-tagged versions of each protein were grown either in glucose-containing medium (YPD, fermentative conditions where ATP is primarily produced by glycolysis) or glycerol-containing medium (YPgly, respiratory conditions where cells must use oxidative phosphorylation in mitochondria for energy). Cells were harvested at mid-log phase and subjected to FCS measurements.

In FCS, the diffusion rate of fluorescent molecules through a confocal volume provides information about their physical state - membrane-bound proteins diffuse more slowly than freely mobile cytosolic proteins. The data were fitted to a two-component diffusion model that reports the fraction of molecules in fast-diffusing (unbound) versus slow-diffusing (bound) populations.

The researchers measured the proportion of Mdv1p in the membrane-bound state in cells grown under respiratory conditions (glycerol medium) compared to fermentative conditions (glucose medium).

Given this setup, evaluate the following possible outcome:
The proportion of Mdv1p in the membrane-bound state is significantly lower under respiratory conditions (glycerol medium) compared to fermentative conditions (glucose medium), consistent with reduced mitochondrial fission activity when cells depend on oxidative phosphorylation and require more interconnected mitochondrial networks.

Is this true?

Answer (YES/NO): NO